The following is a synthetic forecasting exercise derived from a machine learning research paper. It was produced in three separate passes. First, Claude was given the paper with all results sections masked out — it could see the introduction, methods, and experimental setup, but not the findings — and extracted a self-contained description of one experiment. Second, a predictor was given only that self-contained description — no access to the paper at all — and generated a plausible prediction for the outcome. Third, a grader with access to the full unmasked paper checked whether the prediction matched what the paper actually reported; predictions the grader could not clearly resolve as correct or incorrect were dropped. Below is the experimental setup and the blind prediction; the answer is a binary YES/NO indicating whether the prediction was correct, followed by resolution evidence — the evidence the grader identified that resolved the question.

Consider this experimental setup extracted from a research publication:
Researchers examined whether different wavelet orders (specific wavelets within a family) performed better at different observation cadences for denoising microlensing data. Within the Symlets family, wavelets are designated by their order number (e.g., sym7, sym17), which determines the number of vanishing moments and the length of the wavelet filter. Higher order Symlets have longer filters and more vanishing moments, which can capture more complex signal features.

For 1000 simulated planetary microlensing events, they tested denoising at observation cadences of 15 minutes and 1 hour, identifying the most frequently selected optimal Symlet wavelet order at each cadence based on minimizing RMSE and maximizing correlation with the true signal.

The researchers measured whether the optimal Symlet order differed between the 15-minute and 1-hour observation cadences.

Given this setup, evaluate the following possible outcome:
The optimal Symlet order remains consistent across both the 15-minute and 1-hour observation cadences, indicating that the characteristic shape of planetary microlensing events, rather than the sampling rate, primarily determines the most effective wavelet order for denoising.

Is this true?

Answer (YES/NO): NO